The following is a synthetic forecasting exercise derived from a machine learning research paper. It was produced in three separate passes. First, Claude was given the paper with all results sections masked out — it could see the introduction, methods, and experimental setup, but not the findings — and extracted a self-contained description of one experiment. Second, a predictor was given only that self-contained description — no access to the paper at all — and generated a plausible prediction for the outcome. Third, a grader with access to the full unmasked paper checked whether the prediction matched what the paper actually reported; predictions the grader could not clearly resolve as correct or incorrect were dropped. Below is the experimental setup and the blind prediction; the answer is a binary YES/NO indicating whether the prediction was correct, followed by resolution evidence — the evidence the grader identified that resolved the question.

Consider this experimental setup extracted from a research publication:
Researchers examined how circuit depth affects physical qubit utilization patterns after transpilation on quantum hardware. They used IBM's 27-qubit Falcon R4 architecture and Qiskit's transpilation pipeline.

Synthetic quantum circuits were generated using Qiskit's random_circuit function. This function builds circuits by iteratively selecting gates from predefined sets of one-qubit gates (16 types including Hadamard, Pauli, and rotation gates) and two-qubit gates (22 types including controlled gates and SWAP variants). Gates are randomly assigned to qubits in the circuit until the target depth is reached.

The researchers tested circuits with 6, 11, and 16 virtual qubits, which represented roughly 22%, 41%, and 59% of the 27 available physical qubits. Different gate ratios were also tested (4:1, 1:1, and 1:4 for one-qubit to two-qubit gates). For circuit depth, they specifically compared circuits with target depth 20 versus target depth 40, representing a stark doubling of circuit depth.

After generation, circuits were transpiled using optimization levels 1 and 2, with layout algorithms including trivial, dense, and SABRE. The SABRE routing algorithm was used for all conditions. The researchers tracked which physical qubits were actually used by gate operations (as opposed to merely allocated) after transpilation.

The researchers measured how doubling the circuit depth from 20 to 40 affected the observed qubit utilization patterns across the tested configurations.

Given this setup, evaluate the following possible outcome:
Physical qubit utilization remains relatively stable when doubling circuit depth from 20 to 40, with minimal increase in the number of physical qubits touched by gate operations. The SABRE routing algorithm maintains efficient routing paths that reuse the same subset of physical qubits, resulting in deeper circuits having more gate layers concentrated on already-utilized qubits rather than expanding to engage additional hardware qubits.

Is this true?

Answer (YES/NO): YES